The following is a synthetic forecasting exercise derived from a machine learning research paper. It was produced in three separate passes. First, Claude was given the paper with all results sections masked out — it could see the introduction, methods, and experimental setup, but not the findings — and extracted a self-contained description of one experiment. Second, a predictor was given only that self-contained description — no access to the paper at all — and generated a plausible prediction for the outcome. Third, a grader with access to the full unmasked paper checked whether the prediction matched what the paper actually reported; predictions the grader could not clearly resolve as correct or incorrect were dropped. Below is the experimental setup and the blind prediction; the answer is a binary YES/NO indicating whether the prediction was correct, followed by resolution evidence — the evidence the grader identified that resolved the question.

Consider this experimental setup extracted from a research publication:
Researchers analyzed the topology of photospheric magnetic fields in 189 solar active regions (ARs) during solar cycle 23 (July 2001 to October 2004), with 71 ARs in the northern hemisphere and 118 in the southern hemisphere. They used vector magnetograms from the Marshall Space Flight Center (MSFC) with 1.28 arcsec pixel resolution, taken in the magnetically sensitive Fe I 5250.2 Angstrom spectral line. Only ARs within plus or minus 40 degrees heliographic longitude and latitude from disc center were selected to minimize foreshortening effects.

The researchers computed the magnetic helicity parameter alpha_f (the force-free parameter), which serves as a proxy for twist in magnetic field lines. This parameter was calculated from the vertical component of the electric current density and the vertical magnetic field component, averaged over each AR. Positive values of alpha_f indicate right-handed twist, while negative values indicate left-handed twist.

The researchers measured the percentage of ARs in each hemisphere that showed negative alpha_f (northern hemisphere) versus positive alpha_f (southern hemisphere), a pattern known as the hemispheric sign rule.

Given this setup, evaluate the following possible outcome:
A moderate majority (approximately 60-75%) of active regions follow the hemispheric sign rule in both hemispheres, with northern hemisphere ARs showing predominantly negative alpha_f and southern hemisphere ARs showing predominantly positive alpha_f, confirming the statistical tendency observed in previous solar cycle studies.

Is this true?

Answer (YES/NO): YES